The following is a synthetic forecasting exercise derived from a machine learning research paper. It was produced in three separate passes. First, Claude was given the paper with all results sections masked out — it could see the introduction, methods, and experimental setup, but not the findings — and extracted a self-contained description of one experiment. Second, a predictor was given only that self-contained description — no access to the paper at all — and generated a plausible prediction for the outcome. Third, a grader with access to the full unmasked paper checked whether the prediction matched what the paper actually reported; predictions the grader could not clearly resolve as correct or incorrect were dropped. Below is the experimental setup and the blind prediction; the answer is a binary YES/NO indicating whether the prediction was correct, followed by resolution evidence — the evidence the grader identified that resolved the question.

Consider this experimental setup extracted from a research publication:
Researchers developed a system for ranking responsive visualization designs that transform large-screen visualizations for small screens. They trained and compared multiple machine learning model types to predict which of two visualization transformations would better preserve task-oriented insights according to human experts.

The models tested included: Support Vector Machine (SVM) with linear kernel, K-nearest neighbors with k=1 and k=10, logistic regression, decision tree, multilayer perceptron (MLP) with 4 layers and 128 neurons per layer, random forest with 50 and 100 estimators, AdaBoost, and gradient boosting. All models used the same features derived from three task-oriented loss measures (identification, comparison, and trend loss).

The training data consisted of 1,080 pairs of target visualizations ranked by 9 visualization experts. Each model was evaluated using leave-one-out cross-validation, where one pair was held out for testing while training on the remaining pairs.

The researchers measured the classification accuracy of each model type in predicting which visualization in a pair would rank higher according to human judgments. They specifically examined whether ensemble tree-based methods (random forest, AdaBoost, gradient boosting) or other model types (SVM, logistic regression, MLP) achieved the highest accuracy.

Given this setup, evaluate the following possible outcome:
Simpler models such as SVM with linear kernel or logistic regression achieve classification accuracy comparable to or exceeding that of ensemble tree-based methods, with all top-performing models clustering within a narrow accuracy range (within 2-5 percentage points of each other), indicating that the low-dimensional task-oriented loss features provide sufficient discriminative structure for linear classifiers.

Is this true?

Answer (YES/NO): NO